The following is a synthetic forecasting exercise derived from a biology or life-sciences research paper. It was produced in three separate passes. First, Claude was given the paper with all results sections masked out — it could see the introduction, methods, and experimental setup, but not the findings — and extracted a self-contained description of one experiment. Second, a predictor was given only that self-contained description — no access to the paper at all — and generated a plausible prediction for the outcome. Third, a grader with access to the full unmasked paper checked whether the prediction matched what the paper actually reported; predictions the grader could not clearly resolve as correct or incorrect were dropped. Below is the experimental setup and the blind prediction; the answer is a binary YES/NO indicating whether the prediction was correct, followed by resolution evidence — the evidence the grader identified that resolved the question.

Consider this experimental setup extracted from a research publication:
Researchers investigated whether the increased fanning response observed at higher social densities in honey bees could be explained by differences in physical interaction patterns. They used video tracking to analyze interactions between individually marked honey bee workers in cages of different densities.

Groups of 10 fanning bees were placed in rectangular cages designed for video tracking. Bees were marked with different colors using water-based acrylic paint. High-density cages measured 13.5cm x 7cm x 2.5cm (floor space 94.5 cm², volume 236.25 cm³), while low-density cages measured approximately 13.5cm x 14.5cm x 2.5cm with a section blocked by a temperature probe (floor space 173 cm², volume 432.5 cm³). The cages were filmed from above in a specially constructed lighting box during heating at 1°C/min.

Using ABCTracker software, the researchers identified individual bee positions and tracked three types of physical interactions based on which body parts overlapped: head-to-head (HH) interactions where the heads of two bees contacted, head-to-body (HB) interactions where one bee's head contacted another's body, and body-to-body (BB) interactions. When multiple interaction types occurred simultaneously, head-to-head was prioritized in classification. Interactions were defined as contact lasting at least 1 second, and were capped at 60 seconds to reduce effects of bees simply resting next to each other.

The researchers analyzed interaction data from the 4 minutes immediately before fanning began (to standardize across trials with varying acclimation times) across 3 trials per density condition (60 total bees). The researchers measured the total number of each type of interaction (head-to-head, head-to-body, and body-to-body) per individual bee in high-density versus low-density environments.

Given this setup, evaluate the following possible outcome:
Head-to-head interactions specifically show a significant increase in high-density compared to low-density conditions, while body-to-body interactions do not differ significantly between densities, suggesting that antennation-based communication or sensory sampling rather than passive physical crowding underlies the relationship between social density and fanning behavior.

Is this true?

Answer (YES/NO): YES